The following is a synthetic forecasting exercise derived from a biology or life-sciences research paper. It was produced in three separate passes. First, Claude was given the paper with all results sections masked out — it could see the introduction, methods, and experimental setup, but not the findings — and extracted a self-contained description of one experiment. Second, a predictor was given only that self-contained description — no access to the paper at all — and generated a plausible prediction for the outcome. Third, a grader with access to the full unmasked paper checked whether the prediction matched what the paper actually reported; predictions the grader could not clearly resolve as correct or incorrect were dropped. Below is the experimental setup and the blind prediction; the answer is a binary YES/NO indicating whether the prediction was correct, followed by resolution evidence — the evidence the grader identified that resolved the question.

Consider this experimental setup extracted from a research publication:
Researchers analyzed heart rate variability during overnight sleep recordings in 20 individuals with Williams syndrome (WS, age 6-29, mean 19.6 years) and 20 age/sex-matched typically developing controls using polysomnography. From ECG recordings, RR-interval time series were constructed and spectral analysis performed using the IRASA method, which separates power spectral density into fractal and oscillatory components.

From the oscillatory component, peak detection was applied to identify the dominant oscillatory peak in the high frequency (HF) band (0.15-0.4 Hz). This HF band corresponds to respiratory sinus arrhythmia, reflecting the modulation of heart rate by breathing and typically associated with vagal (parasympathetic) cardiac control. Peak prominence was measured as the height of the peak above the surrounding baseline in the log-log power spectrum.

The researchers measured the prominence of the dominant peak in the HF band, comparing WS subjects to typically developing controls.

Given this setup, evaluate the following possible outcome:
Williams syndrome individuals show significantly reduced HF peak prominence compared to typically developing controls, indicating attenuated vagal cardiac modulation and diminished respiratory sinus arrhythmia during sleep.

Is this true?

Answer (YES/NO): YES